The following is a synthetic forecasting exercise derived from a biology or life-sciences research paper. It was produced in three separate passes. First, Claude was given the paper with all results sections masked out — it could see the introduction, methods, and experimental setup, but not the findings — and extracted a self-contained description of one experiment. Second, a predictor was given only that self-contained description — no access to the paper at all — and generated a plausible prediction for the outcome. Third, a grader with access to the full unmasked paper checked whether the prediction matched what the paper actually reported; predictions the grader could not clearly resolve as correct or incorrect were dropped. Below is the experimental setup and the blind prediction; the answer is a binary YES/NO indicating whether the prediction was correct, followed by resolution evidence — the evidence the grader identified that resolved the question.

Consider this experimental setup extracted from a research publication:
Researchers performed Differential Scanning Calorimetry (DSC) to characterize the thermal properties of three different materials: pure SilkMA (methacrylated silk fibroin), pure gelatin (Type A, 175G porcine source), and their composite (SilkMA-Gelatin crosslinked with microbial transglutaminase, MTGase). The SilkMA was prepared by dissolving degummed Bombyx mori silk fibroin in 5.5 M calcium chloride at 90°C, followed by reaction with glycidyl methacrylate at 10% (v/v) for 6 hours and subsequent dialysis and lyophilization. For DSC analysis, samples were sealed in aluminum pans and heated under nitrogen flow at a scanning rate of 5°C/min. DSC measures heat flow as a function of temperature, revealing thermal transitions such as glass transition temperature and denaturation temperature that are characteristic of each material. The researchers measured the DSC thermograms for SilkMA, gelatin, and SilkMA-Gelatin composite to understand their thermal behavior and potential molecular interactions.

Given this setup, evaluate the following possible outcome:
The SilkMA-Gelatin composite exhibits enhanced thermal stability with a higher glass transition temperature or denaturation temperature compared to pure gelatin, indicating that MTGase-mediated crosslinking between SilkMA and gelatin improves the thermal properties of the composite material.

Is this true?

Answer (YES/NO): YES